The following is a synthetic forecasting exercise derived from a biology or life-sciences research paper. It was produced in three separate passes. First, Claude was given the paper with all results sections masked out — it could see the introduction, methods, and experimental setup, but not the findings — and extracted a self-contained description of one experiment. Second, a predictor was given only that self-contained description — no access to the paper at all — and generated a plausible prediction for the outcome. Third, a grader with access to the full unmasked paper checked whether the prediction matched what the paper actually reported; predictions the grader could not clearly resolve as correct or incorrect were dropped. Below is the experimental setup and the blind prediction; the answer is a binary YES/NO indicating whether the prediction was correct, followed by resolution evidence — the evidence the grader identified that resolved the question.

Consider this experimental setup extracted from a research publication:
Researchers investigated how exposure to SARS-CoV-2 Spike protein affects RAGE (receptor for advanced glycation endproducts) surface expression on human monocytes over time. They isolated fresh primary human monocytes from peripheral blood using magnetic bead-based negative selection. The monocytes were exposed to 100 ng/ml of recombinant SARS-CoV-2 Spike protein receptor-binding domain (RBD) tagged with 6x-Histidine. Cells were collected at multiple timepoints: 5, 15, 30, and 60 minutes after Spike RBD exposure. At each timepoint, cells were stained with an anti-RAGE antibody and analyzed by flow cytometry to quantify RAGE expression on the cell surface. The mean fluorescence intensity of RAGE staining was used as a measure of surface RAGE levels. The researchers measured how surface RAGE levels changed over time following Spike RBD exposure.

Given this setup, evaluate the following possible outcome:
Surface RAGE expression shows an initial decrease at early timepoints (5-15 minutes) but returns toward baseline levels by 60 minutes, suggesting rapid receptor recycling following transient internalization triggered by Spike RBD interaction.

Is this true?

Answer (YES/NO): NO